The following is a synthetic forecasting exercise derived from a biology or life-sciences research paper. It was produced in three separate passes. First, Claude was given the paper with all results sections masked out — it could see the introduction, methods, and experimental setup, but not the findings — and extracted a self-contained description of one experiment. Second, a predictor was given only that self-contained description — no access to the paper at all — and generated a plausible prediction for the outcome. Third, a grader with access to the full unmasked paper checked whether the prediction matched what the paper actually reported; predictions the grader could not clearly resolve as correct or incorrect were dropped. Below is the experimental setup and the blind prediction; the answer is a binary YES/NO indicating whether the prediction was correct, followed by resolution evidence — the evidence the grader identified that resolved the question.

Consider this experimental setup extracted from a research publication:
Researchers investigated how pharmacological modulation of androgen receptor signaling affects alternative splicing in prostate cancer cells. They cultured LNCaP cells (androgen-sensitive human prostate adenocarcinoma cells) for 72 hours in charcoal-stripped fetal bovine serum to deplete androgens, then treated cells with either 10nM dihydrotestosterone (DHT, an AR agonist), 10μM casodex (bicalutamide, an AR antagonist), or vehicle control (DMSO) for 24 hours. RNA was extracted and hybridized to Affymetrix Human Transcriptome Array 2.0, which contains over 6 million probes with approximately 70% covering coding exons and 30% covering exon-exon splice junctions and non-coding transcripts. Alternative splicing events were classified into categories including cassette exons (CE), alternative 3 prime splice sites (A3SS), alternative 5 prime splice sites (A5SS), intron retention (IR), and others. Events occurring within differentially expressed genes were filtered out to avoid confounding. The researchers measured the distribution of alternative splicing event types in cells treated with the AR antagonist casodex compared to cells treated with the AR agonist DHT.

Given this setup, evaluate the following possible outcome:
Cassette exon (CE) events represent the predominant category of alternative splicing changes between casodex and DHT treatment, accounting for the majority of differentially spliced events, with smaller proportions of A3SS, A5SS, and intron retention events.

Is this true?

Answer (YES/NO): YES